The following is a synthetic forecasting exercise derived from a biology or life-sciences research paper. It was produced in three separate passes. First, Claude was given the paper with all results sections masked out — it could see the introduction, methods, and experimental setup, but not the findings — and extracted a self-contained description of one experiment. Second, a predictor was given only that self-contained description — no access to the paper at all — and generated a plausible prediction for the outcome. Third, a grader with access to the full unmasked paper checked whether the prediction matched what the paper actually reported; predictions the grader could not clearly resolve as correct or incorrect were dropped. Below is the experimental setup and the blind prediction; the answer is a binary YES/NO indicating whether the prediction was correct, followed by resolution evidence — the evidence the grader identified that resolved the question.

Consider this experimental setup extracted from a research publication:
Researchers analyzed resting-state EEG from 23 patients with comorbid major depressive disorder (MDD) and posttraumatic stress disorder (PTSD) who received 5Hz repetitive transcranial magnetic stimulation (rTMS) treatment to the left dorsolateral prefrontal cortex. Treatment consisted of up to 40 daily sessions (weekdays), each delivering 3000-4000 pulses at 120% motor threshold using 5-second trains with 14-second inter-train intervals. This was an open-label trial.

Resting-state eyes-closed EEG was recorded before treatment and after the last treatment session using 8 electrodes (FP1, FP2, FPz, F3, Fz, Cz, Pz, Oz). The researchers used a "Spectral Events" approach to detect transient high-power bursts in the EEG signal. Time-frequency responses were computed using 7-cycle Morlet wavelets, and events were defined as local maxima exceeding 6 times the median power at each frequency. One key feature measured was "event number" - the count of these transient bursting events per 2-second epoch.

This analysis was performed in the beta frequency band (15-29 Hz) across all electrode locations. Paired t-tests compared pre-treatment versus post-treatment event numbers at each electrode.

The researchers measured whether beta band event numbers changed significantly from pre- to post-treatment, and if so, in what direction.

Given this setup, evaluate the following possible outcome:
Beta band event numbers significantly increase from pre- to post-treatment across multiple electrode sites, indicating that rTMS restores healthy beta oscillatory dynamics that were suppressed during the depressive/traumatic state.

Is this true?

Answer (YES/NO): NO